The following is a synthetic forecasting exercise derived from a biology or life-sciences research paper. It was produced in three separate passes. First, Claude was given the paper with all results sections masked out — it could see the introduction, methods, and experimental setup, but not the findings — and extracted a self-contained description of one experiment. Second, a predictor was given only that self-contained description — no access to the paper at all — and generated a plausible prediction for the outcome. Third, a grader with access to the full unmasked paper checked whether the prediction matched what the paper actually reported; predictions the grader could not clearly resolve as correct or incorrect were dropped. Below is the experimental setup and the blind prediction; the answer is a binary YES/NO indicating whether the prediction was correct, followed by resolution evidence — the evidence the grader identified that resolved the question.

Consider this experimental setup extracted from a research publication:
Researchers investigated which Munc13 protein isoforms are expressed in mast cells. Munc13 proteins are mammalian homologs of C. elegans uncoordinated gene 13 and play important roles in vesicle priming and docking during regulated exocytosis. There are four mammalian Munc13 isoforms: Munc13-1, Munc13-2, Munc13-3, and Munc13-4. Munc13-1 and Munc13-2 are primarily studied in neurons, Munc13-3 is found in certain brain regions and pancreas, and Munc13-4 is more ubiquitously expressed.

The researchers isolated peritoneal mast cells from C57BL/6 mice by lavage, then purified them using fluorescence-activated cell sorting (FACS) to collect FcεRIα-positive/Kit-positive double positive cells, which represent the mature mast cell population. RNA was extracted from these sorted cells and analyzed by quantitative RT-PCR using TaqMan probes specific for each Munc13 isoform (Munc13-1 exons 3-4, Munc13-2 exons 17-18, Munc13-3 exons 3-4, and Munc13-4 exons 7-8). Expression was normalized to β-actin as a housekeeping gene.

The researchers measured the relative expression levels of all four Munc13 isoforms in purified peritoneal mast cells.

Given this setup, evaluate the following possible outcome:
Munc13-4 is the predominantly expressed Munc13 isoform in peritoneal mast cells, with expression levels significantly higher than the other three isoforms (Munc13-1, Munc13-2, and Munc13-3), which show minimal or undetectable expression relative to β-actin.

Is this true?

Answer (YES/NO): NO